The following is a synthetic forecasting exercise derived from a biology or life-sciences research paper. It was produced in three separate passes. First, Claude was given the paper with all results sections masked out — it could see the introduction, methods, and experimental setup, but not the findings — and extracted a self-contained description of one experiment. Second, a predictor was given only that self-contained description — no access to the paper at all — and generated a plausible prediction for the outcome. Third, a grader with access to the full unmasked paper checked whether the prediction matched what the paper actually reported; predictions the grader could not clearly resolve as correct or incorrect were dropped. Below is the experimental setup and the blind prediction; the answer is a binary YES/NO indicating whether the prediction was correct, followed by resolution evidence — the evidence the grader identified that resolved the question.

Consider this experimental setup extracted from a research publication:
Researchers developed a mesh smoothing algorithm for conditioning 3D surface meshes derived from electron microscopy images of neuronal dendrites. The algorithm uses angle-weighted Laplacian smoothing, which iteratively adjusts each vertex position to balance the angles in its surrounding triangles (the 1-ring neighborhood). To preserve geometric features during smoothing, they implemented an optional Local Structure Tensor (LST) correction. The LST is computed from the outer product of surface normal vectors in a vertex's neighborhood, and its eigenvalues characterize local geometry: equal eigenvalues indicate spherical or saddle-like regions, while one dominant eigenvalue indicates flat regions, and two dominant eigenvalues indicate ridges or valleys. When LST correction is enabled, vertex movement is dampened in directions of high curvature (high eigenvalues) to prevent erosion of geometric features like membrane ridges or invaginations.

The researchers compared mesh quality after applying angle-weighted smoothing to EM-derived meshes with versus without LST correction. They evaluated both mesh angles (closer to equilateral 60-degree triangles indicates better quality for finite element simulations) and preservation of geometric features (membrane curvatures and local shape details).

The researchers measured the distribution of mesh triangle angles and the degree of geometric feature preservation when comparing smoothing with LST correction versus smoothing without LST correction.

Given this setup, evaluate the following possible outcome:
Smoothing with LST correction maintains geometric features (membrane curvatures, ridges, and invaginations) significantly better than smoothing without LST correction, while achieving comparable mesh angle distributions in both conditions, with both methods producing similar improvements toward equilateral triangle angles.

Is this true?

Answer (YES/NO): NO